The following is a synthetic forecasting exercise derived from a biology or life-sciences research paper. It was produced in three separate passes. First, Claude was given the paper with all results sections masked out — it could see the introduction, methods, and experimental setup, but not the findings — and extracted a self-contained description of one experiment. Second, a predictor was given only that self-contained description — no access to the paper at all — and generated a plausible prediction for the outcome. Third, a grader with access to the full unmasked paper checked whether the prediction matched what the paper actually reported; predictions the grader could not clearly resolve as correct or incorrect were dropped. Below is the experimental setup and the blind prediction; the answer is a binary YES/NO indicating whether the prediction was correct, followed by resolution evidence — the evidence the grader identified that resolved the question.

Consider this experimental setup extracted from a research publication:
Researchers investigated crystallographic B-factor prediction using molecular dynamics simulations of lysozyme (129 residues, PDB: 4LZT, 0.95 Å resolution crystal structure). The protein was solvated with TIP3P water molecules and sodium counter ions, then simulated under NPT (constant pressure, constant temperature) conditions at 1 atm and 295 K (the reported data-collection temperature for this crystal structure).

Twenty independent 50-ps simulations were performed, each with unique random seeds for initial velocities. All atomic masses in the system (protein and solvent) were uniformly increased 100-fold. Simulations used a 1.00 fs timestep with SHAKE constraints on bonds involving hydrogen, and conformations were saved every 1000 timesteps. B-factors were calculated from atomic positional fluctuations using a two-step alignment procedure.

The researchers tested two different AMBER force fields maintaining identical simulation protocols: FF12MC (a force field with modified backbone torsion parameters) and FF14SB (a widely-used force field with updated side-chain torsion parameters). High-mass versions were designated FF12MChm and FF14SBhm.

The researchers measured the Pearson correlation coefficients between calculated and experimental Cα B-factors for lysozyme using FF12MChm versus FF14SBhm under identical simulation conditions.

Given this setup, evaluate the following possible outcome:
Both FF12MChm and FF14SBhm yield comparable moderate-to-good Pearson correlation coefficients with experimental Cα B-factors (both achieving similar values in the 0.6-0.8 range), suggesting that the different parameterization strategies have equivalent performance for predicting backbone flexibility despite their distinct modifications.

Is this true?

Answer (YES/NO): NO